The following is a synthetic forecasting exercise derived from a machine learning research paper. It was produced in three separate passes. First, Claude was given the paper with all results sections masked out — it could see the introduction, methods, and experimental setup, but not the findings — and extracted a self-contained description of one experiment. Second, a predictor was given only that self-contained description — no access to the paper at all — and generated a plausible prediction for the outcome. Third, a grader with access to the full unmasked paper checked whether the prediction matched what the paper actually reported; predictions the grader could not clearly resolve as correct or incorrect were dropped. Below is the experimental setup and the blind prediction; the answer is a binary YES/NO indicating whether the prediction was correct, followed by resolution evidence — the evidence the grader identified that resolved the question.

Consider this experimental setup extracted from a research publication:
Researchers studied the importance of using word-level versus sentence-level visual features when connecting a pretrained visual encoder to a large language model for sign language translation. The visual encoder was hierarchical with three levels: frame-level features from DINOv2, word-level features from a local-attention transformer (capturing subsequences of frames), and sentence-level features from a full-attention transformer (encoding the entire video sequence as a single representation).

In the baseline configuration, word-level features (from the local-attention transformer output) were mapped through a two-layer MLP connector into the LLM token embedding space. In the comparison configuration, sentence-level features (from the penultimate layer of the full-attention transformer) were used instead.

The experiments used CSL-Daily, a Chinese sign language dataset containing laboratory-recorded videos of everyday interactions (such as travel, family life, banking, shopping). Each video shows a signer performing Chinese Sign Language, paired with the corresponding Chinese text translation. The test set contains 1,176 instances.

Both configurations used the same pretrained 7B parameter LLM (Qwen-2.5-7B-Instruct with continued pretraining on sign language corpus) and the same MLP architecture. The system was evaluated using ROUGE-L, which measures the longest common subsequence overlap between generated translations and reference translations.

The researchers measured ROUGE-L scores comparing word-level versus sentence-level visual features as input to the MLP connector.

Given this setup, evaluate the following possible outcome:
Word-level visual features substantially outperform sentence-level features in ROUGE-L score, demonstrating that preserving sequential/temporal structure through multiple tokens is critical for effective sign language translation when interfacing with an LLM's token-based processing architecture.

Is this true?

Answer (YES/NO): NO